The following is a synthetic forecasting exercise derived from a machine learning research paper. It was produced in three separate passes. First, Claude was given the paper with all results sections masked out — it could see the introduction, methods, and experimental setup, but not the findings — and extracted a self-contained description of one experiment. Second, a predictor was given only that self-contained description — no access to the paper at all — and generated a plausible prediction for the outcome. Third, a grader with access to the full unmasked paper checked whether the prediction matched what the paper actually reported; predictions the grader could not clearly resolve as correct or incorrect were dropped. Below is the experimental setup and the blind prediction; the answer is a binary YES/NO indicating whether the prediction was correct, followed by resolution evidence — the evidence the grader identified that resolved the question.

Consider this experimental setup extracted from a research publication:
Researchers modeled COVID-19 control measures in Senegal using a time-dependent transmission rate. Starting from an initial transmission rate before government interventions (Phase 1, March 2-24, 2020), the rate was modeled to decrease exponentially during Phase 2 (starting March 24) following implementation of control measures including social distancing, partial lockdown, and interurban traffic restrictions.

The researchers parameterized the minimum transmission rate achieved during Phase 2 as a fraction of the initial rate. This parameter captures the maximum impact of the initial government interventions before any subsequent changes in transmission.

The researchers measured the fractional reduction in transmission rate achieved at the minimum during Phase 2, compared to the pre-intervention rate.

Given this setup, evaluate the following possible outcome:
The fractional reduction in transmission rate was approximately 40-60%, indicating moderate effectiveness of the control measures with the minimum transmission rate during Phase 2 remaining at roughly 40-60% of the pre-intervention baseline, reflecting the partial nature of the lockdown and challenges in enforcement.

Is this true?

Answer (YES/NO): NO